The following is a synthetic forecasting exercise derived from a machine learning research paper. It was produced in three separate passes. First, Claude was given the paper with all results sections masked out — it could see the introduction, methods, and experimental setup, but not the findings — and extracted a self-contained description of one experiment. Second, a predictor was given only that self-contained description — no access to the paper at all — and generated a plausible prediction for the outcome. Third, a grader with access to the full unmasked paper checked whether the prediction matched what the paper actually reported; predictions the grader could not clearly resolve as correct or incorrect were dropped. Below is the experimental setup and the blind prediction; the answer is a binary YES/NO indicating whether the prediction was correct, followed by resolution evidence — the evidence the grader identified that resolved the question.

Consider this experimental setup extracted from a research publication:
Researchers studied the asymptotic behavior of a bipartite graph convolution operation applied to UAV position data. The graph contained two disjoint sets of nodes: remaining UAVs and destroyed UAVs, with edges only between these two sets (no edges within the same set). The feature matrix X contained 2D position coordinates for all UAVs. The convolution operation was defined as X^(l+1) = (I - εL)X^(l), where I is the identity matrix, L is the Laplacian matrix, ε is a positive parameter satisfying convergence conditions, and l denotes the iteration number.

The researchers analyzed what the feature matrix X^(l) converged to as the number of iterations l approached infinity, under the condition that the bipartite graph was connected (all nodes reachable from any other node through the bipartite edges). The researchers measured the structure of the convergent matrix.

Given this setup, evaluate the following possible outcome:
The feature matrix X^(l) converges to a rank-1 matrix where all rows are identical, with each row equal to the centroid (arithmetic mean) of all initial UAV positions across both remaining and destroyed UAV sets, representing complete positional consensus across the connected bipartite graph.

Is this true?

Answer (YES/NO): YES